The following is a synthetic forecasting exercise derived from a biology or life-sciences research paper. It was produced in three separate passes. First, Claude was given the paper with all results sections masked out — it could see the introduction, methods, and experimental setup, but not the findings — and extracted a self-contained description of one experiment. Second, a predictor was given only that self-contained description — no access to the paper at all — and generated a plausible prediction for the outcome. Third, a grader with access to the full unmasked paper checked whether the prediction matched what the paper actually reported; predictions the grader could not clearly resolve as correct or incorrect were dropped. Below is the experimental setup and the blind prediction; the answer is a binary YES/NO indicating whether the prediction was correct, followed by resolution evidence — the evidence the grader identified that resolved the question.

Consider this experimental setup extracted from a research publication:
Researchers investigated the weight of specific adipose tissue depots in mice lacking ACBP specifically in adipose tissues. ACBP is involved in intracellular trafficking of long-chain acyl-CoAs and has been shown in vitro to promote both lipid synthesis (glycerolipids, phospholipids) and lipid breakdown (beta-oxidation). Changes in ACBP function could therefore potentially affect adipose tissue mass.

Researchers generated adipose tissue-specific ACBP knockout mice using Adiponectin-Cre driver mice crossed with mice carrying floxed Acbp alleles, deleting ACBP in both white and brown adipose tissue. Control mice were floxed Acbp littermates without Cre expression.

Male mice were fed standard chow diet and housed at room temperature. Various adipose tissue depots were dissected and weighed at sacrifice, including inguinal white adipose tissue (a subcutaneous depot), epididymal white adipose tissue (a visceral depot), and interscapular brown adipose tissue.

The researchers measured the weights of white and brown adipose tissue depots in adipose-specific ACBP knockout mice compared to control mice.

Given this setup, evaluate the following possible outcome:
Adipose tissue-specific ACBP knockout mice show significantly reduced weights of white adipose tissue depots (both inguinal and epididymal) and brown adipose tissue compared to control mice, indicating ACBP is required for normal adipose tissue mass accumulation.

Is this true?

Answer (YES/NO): NO